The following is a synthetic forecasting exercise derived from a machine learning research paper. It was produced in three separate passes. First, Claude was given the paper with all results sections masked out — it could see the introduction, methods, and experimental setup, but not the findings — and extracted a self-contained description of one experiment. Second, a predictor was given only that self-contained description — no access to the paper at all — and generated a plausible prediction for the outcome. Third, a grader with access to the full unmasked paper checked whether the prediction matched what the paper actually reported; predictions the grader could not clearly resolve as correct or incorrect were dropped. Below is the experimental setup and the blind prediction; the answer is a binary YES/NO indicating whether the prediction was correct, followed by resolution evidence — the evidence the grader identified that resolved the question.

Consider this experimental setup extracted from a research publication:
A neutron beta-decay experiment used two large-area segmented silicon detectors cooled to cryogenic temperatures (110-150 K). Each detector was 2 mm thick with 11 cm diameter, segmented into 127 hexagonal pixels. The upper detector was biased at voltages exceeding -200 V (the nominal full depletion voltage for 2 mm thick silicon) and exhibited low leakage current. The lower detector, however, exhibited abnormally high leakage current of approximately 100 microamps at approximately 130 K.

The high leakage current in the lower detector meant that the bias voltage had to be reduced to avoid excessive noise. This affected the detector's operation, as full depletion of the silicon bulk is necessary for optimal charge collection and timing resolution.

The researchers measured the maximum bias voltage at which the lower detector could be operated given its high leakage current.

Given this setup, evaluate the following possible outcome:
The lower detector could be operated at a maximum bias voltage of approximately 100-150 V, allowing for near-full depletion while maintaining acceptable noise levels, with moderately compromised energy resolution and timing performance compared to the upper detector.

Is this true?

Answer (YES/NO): NO